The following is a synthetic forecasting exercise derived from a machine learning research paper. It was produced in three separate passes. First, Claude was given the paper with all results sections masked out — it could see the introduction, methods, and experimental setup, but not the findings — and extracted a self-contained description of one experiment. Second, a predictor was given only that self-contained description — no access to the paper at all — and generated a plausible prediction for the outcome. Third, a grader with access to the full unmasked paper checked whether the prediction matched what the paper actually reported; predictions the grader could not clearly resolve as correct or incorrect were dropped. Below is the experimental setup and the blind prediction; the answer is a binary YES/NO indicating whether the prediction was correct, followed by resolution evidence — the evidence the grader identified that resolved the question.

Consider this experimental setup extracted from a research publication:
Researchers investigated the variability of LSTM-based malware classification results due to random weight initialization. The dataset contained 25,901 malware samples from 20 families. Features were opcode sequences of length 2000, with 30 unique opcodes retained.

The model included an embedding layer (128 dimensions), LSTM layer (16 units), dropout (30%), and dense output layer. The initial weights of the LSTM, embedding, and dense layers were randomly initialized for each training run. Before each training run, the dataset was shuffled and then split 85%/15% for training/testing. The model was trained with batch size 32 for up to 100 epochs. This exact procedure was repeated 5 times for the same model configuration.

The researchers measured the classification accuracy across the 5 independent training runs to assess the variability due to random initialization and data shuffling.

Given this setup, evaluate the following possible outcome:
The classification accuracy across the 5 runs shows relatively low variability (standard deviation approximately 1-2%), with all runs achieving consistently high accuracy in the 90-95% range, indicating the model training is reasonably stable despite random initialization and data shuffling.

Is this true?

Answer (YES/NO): NO